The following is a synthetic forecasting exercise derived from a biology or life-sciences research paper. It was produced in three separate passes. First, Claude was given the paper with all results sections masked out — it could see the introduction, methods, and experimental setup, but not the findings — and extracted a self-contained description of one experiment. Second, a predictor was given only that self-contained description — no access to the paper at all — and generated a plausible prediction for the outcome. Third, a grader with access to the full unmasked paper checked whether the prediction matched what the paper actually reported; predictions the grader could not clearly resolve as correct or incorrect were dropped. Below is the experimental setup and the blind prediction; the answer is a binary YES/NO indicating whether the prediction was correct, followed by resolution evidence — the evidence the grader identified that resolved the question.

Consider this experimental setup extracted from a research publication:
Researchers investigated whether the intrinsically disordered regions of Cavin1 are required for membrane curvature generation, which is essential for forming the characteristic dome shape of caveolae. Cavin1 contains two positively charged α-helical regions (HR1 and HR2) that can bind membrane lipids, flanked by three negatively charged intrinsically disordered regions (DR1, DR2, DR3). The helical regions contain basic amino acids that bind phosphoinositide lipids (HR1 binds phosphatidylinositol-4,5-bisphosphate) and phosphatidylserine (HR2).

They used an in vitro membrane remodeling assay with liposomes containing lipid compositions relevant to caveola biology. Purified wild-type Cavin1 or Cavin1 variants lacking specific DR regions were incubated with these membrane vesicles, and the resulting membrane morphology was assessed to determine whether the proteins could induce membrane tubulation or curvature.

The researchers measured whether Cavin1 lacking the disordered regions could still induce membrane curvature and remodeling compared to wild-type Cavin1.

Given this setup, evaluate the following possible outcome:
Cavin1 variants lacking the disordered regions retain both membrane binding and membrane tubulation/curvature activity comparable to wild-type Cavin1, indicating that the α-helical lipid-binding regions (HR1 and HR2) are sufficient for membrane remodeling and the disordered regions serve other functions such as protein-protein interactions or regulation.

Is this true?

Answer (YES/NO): NO